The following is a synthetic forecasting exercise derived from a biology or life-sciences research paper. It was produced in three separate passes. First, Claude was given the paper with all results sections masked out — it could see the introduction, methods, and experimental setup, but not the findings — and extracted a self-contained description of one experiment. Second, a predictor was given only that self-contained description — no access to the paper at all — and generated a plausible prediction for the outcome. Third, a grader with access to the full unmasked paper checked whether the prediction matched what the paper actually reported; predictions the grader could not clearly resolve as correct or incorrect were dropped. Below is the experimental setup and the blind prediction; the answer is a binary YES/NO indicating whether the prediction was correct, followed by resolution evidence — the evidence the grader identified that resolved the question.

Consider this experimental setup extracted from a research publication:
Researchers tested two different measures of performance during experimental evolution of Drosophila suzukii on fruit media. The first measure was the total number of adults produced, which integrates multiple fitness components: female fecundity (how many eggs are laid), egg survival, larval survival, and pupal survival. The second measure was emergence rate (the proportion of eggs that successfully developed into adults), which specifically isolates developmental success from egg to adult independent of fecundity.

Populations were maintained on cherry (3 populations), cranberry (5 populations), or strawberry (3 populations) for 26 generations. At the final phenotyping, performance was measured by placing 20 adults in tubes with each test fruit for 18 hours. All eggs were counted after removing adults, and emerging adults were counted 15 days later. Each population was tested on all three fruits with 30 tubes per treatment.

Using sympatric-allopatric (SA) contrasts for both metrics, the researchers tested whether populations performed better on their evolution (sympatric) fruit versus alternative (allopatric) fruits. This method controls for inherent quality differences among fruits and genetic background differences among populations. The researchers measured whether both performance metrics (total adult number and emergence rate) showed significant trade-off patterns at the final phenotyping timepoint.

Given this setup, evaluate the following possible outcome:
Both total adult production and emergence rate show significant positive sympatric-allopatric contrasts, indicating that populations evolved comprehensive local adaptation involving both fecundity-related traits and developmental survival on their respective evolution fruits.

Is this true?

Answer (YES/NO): YES